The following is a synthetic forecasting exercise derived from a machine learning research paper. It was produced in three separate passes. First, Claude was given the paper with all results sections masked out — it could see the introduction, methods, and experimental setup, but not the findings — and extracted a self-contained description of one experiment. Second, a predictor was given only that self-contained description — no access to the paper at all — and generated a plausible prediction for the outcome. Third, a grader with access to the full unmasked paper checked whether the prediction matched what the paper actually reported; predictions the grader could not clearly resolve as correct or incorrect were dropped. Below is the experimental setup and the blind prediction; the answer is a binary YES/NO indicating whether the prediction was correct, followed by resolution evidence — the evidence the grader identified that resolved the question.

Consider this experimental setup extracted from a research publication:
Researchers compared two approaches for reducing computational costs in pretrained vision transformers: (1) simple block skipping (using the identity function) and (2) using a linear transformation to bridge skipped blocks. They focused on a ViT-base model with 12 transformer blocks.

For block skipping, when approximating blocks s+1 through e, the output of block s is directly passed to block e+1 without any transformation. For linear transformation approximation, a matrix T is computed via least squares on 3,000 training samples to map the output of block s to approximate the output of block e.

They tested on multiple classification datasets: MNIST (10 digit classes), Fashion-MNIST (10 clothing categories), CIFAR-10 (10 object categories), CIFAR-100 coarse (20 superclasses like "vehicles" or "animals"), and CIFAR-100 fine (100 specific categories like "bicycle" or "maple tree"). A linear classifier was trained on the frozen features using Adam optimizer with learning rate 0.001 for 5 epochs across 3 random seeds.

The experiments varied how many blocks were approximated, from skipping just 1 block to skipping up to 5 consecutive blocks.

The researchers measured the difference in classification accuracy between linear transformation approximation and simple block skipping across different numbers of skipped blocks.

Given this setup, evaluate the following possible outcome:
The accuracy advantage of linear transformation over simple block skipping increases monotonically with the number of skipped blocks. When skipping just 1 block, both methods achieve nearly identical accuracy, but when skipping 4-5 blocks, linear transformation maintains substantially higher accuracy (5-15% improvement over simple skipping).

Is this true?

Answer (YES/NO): NO